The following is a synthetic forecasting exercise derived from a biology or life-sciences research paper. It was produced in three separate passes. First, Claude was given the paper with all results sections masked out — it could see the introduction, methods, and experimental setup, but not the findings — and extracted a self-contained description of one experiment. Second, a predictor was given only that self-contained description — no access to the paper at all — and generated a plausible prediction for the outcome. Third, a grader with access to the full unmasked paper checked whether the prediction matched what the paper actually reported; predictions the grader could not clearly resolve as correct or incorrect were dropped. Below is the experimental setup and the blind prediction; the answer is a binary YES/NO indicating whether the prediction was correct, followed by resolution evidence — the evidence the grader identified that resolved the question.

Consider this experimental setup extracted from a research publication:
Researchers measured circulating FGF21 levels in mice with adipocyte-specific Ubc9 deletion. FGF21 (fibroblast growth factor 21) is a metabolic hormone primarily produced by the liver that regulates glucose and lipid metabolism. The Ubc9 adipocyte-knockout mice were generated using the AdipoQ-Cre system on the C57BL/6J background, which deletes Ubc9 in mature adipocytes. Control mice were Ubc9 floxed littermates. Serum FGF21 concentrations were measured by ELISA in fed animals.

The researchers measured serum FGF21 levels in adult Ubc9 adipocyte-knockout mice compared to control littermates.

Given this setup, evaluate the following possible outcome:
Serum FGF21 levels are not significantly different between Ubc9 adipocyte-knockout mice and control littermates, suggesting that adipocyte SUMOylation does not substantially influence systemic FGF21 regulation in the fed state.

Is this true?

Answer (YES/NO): NO